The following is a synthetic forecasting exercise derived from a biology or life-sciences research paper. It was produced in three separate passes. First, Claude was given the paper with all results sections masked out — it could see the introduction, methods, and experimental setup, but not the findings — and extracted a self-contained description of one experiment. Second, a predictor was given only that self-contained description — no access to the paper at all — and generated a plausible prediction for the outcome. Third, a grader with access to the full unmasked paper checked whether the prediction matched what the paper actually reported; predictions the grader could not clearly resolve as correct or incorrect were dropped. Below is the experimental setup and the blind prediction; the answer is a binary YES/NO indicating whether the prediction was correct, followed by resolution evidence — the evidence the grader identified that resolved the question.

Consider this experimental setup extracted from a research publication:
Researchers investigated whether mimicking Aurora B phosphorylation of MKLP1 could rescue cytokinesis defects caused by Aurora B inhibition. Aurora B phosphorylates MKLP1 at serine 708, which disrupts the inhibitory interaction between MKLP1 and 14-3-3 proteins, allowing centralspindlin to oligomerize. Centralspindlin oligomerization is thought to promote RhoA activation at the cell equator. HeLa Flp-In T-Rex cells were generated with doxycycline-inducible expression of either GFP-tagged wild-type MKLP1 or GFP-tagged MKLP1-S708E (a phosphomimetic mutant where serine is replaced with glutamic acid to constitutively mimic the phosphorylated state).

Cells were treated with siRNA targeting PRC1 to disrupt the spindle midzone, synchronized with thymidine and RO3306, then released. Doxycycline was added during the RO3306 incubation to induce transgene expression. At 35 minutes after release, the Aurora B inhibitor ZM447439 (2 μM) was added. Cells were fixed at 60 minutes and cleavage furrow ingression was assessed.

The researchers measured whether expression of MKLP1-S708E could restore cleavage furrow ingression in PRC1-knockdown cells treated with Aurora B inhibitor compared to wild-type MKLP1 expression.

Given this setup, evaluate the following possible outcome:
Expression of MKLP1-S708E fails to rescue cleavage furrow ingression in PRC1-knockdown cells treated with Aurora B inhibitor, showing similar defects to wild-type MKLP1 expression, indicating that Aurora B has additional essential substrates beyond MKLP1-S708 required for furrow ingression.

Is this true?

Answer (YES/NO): NO